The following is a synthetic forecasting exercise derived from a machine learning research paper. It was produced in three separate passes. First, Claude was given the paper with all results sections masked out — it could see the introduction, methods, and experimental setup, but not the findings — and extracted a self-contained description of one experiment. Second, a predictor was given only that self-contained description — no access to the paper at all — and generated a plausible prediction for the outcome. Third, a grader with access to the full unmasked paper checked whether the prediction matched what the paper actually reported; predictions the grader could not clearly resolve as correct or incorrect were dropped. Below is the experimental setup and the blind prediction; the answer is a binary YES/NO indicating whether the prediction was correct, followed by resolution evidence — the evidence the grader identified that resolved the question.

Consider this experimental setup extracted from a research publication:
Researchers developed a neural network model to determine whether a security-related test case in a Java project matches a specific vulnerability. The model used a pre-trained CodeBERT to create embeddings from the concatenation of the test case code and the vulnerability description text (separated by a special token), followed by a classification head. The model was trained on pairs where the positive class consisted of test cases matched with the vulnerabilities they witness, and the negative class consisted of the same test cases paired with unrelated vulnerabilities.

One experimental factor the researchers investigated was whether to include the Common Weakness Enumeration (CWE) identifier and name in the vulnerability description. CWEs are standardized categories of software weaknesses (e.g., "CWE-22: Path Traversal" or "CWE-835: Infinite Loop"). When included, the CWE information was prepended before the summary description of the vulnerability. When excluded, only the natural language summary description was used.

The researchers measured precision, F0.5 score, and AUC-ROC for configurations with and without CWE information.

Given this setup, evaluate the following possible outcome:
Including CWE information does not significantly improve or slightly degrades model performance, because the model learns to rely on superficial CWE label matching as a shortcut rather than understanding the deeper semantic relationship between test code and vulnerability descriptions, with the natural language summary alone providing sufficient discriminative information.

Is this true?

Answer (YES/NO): NO